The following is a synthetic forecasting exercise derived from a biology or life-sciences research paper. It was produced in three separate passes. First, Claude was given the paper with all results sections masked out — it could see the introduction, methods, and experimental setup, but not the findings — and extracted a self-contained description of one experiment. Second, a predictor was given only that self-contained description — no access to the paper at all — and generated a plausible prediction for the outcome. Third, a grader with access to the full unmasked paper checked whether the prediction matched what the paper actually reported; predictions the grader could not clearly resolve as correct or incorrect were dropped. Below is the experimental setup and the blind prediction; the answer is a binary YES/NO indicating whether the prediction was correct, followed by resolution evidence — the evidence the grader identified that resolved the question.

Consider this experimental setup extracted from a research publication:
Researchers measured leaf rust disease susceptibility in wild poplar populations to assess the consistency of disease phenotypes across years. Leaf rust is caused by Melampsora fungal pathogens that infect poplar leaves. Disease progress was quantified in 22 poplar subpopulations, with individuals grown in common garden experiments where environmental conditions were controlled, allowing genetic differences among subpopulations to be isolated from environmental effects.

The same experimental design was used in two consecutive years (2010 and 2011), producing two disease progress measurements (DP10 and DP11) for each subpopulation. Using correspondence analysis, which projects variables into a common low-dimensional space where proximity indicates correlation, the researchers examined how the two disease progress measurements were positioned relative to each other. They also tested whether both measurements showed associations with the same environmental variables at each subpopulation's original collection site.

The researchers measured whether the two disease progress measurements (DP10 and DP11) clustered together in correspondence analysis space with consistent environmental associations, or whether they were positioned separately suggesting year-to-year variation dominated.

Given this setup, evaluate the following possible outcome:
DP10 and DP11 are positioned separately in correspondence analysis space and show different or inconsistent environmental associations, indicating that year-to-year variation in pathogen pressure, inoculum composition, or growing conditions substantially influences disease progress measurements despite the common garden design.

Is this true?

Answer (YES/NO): NO